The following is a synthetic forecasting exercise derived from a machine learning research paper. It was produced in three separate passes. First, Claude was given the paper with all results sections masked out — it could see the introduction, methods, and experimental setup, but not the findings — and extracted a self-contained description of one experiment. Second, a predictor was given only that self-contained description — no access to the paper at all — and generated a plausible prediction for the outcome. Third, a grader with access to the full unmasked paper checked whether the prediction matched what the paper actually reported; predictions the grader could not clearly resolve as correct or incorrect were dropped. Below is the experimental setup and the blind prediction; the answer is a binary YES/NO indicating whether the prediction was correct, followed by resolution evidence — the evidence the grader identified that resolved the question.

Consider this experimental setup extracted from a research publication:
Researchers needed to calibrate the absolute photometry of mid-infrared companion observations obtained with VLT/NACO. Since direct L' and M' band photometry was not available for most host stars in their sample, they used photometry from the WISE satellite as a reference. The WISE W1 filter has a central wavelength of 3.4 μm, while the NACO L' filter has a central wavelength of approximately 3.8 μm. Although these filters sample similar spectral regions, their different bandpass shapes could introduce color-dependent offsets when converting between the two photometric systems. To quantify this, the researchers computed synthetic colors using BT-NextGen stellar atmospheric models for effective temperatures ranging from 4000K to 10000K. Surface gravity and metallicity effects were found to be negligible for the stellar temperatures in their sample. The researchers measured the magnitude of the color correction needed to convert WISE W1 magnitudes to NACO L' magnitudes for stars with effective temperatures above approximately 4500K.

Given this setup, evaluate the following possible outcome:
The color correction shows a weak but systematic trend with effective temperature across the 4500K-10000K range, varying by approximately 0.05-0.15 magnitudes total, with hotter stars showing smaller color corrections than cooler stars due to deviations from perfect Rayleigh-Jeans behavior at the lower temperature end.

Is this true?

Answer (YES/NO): NO